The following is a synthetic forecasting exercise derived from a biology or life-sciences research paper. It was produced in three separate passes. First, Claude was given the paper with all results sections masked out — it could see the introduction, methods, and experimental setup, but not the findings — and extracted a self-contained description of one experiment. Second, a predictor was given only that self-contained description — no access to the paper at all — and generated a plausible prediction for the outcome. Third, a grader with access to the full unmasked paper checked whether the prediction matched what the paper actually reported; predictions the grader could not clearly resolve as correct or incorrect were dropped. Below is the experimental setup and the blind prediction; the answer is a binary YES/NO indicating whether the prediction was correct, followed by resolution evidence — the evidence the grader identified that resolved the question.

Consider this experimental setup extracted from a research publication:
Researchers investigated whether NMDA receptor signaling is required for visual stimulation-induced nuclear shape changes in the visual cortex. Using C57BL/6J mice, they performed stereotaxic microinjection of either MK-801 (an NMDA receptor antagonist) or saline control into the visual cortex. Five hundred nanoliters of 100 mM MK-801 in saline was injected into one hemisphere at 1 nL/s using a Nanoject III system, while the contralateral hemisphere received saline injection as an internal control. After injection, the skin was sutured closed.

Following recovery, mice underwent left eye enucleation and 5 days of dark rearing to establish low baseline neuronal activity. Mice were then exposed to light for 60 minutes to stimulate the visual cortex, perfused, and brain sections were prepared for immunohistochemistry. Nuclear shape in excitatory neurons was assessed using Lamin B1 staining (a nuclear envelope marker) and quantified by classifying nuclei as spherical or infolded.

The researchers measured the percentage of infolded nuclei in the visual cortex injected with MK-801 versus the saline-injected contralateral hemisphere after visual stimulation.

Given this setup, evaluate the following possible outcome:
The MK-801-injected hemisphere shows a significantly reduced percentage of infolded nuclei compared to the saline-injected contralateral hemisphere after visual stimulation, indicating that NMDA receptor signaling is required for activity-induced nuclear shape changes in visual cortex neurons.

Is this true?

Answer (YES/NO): YES